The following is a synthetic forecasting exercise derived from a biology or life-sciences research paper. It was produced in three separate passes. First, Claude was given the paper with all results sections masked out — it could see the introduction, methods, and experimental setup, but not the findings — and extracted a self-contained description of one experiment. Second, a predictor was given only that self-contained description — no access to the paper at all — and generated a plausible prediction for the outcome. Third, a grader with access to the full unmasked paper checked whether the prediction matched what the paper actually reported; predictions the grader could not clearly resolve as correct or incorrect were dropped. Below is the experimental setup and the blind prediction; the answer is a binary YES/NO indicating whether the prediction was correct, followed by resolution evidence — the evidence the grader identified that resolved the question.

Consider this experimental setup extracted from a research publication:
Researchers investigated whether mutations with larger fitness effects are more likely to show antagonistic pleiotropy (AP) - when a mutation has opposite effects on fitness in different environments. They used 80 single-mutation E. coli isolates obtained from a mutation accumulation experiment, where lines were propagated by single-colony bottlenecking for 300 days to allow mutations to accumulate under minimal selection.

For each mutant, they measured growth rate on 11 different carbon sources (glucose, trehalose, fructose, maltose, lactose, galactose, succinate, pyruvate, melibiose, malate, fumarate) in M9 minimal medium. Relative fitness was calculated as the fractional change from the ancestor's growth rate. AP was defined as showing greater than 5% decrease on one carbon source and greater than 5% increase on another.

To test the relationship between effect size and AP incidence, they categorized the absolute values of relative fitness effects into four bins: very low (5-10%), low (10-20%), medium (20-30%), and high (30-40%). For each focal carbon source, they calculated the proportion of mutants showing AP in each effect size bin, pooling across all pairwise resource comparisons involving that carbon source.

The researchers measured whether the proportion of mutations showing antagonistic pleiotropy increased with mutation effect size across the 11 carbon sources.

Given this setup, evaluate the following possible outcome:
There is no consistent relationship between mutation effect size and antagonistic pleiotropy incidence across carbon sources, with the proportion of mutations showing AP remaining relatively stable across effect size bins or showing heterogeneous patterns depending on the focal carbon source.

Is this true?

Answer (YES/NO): YES